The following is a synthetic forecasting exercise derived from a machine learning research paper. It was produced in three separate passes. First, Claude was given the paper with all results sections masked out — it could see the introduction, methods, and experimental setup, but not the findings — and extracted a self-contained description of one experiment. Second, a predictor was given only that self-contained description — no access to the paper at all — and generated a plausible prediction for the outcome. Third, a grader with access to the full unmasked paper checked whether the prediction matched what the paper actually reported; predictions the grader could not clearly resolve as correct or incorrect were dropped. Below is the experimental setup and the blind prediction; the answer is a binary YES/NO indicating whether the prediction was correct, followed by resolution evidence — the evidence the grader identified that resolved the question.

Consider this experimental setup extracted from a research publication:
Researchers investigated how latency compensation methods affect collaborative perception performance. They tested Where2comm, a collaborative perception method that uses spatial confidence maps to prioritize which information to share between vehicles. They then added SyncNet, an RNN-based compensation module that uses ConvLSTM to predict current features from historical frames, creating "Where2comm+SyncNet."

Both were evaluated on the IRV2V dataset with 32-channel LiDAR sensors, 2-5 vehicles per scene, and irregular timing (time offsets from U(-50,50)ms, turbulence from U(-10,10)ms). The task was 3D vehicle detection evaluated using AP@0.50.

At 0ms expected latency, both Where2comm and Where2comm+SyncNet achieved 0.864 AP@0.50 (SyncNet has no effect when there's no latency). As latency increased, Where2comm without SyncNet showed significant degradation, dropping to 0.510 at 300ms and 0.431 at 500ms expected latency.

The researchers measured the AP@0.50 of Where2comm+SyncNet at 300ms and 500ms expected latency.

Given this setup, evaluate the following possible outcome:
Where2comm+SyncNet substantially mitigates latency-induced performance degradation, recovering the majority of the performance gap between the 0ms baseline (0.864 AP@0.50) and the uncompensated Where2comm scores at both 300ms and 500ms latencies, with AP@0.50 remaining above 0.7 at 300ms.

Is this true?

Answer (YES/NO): NO